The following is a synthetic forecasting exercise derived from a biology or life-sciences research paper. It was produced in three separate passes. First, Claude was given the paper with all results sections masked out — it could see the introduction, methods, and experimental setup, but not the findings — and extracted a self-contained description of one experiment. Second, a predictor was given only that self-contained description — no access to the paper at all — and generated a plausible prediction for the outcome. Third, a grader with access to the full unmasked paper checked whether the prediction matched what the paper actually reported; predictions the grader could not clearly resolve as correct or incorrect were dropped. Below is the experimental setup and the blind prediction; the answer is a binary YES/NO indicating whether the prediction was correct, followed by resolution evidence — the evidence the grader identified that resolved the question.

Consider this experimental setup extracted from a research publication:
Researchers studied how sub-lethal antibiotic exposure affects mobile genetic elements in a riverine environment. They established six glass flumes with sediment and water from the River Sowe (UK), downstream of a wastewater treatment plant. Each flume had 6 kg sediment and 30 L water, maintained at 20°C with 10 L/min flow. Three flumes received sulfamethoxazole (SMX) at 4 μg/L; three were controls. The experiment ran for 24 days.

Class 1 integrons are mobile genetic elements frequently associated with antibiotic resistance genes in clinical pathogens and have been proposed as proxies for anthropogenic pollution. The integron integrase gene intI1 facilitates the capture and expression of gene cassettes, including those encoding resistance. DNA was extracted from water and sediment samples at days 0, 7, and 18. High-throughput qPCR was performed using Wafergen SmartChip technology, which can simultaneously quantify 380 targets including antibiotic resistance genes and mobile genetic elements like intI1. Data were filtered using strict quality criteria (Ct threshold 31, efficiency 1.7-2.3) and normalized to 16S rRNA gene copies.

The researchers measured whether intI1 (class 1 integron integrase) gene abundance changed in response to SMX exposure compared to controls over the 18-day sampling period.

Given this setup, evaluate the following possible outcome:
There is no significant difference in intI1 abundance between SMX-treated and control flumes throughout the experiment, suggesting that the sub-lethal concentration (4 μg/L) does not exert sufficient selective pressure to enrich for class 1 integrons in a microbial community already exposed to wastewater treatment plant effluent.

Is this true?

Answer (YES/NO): YES